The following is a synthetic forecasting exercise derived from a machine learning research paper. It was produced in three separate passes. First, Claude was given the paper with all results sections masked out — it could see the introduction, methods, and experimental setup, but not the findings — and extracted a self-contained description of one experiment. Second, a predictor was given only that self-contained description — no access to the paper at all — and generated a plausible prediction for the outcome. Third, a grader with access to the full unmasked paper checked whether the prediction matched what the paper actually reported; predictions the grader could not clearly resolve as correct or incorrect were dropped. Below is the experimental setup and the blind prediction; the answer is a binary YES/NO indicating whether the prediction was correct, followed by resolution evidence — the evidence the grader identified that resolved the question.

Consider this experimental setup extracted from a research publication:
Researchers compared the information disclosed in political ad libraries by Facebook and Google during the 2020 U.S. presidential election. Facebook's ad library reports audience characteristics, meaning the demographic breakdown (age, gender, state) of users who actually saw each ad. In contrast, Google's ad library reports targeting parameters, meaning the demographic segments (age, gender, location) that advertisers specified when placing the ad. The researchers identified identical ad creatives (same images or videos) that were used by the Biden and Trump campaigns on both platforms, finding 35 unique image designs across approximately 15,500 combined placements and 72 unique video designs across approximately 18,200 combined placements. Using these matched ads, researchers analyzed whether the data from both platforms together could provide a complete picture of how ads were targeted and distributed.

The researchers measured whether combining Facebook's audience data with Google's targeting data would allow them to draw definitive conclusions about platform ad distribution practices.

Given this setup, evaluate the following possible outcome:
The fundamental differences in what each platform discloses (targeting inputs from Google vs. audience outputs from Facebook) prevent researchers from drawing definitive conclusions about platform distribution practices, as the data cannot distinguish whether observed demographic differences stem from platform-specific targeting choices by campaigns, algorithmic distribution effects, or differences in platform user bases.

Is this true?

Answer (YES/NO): YES